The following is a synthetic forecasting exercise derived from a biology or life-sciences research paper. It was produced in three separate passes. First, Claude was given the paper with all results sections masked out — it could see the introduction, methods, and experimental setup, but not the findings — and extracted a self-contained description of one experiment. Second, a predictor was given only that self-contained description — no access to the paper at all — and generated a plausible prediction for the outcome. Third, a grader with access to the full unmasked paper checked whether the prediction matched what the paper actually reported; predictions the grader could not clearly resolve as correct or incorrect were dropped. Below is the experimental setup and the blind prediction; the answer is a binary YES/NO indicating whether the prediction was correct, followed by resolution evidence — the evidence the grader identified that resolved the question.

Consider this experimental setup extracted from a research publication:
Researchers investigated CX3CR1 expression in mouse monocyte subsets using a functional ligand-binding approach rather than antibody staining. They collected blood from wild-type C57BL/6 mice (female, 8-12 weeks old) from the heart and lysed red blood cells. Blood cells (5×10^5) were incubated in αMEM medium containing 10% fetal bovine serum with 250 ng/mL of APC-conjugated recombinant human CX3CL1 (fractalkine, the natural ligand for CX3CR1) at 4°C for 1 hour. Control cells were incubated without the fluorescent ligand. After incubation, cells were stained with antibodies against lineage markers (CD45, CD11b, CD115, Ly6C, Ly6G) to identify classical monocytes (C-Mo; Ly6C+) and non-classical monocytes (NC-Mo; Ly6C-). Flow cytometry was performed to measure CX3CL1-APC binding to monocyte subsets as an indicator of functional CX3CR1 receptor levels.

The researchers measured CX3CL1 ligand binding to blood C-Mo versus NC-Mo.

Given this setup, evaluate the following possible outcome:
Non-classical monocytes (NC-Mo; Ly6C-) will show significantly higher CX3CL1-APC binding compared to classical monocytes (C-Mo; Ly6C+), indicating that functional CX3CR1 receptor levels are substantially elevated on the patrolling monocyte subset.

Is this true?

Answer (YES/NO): NO